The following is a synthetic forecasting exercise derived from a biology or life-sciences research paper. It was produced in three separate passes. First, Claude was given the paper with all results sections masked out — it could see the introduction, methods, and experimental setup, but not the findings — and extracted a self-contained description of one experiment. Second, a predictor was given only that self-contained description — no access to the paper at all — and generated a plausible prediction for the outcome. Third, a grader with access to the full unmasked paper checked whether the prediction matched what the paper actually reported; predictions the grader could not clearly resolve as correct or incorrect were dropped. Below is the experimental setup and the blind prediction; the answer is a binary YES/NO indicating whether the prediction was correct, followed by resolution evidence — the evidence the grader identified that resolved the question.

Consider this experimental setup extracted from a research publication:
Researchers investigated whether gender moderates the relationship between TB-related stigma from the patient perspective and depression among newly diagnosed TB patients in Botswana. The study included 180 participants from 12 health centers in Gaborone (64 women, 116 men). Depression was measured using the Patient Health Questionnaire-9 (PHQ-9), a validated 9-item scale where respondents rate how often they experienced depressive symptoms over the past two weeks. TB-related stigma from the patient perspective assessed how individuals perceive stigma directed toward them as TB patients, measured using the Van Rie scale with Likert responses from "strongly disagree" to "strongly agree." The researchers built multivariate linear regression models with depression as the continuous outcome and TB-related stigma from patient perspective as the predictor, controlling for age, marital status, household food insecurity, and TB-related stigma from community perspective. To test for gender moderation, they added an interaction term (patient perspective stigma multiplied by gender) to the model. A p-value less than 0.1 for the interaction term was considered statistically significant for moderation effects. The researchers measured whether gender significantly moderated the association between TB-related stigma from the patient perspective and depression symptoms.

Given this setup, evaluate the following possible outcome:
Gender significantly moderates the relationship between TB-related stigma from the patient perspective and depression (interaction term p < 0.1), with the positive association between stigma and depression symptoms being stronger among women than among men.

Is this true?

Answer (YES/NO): NO